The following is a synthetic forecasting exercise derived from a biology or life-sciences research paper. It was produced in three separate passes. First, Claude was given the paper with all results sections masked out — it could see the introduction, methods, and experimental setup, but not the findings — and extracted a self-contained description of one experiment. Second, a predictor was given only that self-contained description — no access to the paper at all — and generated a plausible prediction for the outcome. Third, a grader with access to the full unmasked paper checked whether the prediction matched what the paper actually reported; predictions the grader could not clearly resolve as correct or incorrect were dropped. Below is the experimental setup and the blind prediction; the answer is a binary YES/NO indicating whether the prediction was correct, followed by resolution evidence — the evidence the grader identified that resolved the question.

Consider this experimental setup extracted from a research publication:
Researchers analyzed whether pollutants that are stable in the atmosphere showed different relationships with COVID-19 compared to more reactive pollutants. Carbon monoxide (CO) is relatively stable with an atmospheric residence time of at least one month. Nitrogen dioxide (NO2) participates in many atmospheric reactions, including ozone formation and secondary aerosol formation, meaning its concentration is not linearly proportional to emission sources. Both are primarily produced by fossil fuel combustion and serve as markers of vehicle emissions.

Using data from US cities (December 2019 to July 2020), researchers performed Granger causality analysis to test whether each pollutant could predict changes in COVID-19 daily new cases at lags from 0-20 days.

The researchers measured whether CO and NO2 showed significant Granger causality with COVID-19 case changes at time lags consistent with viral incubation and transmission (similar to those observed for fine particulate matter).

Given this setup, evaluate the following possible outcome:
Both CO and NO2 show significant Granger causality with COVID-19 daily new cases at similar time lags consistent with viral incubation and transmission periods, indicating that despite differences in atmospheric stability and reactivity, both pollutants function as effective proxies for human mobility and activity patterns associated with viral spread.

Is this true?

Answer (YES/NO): NO